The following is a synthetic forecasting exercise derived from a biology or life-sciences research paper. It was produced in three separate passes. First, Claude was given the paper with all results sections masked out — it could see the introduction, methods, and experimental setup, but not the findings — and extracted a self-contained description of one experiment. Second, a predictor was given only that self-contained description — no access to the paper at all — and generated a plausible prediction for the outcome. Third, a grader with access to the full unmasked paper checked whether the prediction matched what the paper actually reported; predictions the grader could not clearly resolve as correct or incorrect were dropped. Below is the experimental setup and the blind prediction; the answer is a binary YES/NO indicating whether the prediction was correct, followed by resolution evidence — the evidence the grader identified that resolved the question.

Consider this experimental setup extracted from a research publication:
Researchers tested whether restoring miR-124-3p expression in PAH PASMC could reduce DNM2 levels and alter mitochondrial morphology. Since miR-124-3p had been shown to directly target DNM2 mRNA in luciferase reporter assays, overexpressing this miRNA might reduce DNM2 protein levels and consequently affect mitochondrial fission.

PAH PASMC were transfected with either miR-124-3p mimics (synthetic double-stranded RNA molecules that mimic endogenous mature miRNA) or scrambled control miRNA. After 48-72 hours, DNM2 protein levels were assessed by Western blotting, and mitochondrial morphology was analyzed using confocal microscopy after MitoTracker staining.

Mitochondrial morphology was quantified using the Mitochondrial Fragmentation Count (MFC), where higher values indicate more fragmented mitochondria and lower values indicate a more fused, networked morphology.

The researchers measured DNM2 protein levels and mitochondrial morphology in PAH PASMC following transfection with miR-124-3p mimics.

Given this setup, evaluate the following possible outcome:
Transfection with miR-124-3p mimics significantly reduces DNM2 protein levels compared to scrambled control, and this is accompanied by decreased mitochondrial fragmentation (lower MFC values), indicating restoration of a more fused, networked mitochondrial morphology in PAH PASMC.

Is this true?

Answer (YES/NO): YES